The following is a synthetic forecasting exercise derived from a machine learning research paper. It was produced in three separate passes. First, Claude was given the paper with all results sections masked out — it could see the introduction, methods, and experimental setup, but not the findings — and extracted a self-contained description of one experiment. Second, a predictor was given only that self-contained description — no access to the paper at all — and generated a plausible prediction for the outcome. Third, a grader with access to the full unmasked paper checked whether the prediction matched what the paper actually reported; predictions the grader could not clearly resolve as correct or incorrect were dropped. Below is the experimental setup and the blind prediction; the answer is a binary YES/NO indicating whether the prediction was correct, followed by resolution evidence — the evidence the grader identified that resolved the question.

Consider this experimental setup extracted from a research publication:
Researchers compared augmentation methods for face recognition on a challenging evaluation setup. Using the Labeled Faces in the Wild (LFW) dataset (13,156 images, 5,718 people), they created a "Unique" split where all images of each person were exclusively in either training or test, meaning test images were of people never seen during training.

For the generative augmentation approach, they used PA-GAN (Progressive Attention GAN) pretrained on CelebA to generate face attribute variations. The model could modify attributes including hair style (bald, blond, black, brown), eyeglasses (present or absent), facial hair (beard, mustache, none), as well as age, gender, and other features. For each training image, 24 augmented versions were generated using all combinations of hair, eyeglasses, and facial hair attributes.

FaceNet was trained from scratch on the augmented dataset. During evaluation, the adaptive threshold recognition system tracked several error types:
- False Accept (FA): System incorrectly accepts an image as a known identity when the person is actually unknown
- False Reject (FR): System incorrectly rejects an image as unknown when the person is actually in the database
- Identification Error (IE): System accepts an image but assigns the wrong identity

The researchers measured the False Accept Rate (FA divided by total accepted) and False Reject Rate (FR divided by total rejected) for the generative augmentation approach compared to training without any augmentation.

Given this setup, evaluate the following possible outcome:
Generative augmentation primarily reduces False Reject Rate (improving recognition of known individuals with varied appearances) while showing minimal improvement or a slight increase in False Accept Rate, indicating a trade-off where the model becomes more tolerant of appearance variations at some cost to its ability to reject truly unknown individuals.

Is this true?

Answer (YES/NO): NO